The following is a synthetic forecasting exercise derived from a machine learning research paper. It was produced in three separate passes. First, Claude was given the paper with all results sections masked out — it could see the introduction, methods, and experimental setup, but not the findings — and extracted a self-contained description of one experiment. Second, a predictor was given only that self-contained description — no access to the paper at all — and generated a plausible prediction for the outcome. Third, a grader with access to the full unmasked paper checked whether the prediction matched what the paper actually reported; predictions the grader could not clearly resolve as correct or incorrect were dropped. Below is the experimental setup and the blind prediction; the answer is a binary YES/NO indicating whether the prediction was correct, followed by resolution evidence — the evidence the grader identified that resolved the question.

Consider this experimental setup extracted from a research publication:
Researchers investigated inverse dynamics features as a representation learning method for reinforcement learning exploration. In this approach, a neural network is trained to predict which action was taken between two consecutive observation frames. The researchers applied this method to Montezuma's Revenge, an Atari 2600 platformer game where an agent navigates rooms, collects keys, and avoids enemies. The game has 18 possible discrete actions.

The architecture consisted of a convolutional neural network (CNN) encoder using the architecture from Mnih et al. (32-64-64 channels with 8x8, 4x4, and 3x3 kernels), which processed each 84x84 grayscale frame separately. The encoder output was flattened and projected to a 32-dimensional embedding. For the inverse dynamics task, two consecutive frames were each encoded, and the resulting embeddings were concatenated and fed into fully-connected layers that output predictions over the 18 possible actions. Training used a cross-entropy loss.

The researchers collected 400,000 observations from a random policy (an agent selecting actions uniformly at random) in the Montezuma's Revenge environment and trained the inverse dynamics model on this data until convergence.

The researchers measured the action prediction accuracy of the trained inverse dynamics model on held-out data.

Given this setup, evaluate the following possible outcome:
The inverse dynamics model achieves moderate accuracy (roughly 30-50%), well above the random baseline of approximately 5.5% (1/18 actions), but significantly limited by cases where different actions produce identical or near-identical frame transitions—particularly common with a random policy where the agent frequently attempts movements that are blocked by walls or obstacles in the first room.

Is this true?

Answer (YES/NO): NO